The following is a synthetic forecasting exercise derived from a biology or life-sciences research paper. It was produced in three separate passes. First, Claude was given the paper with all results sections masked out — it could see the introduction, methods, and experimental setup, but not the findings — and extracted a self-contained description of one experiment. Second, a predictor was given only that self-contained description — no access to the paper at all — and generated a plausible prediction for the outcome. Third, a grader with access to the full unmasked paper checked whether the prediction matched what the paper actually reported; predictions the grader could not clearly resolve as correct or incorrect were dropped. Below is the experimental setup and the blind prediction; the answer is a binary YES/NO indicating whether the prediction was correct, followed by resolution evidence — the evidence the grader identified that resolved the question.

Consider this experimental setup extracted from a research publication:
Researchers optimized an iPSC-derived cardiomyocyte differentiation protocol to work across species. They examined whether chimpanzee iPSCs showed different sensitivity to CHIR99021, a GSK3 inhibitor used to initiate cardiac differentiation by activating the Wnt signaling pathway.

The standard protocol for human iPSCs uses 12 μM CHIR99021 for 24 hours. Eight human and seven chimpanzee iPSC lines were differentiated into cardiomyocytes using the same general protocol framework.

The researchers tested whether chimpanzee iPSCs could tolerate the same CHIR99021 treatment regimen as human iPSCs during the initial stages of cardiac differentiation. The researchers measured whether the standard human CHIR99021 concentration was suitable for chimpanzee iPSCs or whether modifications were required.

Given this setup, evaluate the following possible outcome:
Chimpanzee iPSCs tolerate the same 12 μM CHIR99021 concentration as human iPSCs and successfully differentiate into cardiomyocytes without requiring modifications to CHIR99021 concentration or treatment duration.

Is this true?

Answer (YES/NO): NO